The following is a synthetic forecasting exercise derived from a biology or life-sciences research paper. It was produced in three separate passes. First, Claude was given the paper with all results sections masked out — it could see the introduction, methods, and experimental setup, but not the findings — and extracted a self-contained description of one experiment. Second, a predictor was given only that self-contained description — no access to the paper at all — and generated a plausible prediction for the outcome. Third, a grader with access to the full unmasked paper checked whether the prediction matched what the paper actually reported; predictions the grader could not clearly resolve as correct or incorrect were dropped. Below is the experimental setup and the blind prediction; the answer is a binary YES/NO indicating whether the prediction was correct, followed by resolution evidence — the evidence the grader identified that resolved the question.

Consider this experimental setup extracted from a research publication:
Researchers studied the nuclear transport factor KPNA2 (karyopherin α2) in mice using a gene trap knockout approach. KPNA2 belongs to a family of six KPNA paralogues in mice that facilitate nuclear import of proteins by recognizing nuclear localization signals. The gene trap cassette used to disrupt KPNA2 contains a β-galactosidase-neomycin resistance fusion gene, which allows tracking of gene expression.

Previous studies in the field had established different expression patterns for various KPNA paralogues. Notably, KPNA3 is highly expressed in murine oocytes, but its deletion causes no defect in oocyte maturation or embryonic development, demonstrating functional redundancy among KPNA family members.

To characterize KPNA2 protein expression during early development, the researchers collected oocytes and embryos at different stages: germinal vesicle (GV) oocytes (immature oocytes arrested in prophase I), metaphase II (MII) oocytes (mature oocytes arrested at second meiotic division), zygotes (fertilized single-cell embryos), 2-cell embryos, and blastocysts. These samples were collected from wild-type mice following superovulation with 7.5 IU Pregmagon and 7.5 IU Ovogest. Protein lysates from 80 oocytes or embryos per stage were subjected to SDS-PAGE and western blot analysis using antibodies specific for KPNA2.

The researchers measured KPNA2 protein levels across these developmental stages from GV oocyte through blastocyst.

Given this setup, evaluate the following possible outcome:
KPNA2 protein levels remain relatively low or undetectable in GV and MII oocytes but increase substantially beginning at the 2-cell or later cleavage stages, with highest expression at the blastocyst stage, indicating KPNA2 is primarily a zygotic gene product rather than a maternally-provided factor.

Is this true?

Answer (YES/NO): NO